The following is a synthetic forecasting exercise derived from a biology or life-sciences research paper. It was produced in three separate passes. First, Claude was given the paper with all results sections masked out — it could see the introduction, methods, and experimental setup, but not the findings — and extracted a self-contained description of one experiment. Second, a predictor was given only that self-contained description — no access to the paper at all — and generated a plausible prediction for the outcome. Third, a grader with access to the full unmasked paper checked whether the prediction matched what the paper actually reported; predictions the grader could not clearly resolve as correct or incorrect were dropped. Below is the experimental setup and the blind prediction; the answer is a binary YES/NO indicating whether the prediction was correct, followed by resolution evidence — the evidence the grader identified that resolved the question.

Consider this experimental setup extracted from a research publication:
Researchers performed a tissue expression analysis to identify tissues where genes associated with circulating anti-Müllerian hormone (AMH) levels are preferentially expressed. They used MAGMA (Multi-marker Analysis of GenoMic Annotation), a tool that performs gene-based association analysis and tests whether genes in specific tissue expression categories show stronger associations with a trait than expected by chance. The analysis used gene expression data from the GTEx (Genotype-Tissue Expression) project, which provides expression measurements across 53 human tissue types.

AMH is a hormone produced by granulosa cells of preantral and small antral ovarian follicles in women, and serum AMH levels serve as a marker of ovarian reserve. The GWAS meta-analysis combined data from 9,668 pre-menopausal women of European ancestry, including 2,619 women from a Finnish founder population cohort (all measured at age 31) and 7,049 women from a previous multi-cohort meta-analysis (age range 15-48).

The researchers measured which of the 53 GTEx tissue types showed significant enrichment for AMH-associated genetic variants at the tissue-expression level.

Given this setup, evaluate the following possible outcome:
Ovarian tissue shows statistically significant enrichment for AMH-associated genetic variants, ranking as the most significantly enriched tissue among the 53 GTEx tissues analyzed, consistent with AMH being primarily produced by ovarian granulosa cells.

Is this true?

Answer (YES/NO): NO